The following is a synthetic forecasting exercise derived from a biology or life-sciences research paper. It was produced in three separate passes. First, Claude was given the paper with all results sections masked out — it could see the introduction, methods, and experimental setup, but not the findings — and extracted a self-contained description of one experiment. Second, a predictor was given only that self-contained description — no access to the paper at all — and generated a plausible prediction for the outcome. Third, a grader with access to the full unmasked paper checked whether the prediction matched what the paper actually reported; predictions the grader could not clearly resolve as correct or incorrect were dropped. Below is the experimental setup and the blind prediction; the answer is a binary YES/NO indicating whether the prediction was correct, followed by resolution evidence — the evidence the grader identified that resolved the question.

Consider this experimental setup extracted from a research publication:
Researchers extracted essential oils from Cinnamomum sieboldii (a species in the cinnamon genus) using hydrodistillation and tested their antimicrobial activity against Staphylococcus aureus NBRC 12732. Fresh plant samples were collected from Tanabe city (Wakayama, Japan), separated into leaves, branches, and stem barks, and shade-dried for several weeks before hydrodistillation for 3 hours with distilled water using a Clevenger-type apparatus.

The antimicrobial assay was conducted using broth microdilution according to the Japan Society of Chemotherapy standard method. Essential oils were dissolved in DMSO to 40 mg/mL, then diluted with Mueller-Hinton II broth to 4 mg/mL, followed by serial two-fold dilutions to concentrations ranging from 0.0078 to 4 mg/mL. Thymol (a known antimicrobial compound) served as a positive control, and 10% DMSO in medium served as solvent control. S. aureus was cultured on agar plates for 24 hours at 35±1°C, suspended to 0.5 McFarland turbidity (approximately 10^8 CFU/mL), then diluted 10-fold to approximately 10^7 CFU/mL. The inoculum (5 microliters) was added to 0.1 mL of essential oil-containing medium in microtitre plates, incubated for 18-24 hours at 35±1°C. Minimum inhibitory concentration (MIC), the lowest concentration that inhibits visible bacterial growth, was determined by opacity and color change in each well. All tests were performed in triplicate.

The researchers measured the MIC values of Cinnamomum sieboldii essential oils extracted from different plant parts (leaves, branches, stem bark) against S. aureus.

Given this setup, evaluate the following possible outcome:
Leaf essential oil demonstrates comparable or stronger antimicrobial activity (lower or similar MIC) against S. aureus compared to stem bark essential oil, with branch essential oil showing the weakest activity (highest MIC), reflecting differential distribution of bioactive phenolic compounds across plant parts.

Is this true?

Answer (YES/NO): NO